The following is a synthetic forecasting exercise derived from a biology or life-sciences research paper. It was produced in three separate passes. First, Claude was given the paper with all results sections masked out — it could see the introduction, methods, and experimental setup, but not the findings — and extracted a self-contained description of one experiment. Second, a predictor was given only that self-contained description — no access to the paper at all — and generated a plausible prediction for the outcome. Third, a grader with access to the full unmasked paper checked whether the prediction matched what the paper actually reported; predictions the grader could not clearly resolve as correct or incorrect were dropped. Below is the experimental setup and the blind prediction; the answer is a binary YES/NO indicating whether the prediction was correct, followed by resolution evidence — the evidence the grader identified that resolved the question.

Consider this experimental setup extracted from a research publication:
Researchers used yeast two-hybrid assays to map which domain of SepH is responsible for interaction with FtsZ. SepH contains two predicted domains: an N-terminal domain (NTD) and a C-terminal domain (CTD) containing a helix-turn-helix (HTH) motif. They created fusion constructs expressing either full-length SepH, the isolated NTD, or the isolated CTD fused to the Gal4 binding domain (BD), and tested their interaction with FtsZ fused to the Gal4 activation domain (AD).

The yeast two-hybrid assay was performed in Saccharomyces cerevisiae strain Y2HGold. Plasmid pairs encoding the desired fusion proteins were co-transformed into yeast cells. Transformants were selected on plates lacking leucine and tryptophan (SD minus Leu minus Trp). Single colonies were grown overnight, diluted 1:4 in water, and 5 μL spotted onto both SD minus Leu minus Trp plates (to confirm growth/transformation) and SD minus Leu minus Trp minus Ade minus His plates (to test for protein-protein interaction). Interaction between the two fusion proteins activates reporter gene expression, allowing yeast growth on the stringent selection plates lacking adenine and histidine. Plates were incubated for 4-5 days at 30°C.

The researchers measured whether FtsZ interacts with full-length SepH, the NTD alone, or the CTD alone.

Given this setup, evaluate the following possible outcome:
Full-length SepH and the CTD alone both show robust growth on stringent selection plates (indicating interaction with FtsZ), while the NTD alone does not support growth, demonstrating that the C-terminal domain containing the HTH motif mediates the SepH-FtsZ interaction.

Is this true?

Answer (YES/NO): NO